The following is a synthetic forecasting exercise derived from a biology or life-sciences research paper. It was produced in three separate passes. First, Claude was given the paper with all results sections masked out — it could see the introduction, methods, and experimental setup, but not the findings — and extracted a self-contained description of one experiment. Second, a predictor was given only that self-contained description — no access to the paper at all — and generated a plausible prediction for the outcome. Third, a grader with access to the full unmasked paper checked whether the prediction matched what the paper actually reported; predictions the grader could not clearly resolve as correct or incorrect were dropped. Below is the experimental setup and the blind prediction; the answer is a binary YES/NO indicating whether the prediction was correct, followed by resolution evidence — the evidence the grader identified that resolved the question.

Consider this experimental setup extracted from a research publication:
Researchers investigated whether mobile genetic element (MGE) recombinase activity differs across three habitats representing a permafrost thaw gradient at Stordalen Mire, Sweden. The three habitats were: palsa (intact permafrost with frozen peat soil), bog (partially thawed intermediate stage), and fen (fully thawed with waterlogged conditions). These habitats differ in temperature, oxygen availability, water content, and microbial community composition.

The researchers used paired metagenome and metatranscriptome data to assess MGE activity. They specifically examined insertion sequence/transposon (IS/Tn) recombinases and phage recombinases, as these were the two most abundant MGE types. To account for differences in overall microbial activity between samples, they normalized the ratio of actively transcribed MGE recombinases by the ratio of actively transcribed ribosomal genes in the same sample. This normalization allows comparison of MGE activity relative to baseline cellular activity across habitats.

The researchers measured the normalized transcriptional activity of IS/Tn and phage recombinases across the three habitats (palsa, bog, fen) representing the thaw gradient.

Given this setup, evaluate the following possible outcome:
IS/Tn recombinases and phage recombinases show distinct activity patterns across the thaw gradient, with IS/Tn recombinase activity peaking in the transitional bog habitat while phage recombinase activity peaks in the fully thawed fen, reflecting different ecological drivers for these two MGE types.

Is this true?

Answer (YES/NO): NO